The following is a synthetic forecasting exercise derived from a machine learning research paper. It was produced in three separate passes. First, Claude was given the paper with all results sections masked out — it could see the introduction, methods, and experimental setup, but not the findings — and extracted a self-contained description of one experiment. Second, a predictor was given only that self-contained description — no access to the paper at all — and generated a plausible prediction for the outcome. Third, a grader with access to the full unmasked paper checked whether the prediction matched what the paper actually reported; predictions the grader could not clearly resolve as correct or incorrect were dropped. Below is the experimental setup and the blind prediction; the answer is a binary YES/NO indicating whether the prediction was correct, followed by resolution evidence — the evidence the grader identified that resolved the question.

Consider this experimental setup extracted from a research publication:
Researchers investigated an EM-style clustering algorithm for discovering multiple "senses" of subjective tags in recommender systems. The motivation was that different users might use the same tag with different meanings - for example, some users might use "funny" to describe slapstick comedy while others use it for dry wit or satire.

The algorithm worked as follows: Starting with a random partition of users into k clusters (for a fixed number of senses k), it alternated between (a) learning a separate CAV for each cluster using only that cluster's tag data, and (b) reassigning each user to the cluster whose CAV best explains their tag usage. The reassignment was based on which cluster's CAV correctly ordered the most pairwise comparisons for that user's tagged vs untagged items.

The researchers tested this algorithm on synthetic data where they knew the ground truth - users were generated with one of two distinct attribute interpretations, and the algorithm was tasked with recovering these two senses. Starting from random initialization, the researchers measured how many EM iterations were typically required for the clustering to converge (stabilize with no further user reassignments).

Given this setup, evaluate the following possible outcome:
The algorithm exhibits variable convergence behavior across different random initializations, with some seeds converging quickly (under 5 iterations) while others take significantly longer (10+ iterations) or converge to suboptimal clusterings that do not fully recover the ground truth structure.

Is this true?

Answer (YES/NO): NO